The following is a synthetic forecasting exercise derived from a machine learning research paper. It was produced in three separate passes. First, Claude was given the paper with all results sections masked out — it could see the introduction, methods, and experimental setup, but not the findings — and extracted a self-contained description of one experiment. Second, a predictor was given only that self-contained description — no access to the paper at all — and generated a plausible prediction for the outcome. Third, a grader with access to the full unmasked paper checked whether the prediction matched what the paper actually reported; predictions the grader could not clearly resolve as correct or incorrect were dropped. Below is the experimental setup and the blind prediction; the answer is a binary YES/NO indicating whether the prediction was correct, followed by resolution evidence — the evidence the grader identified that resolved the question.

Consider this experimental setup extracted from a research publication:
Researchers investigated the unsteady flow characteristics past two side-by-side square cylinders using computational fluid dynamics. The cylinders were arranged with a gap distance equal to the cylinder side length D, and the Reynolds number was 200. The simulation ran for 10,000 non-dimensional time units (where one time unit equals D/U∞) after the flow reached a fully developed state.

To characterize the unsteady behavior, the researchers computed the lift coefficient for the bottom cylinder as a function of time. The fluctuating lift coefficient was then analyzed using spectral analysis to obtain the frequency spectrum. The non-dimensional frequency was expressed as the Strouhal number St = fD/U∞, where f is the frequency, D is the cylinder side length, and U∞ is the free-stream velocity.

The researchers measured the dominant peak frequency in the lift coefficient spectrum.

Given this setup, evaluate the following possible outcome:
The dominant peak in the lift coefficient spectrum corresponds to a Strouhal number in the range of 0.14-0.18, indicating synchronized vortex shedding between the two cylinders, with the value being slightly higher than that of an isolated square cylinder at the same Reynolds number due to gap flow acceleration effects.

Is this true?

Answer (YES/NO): NO